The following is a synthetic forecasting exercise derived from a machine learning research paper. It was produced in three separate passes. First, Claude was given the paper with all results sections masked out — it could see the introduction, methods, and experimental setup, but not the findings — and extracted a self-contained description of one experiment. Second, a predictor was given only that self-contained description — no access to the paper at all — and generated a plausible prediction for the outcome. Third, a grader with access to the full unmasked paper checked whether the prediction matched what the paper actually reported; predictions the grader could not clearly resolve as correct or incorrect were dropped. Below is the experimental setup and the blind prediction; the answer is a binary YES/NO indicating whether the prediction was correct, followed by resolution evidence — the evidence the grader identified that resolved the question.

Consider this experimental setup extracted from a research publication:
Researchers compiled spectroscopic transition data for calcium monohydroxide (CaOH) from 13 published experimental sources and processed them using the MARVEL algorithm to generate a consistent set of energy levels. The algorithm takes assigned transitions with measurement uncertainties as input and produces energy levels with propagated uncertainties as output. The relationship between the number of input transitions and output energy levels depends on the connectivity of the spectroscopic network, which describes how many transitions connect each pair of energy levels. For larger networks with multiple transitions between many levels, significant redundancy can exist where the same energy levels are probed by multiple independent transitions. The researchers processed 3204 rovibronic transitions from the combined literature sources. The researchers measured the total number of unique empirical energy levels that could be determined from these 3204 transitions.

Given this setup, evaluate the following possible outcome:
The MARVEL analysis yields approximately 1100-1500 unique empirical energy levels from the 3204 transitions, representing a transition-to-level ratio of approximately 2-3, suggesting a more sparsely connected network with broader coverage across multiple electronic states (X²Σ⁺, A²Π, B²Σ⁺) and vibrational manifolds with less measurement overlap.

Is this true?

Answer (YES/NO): NO